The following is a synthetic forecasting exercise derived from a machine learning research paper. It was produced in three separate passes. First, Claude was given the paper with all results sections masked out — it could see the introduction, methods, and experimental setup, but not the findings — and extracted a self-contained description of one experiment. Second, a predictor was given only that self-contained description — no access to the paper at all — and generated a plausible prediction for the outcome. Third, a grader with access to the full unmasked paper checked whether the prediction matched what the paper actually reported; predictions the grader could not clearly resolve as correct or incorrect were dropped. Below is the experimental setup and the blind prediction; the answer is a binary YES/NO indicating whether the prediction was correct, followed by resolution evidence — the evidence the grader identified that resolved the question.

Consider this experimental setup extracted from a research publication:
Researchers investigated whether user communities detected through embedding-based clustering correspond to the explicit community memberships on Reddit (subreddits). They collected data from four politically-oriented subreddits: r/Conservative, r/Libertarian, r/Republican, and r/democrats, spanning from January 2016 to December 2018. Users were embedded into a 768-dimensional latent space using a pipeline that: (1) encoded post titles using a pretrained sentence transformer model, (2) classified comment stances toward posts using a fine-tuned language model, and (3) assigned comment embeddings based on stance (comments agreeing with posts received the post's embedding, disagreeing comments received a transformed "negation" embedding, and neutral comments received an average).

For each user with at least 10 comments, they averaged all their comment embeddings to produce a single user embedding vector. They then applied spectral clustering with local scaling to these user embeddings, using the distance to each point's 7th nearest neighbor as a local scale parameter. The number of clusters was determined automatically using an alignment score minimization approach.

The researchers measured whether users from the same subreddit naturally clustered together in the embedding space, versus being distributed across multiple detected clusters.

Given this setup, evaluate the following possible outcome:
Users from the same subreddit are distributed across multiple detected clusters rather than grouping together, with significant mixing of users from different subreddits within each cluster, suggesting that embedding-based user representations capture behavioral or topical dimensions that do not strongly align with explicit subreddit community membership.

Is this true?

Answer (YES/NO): YES